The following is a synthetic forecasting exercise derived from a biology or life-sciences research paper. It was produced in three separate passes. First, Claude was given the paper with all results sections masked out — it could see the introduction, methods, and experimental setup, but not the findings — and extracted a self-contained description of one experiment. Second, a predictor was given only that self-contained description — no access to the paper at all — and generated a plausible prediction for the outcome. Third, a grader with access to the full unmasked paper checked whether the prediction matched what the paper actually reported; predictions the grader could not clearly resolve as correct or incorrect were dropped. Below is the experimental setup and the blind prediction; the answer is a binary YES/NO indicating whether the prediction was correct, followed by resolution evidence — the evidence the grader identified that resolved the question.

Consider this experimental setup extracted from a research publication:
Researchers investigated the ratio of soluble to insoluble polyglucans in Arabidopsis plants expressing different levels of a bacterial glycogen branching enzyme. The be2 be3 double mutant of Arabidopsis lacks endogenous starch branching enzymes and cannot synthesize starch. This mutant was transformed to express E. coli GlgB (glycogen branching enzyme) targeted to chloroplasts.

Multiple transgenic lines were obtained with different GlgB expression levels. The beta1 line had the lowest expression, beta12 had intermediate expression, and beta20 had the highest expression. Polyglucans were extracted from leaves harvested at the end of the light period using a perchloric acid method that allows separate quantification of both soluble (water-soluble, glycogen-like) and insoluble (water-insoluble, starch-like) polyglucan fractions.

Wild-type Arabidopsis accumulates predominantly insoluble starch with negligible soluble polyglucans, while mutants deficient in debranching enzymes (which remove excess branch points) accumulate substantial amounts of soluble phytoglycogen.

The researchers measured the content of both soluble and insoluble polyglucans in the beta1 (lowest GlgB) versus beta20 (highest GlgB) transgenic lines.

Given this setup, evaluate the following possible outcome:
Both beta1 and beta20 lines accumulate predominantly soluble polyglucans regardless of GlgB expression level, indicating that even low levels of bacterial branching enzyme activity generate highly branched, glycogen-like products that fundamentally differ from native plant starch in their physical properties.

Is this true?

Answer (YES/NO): NO